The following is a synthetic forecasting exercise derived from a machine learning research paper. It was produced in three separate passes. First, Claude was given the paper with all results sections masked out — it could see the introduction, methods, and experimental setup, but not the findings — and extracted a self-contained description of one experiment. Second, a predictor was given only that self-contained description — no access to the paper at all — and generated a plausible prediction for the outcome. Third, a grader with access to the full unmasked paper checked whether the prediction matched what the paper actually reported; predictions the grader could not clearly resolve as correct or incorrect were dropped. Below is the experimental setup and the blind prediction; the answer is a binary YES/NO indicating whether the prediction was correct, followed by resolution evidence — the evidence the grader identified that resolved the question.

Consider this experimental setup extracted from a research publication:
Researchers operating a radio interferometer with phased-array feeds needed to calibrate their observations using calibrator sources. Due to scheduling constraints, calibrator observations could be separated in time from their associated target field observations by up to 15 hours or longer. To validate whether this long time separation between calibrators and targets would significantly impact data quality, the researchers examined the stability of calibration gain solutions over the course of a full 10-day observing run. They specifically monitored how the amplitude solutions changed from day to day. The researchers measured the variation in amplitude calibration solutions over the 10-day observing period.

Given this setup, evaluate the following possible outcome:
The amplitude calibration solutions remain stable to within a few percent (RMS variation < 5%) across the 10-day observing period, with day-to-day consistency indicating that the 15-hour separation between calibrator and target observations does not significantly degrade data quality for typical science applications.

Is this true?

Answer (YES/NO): NO